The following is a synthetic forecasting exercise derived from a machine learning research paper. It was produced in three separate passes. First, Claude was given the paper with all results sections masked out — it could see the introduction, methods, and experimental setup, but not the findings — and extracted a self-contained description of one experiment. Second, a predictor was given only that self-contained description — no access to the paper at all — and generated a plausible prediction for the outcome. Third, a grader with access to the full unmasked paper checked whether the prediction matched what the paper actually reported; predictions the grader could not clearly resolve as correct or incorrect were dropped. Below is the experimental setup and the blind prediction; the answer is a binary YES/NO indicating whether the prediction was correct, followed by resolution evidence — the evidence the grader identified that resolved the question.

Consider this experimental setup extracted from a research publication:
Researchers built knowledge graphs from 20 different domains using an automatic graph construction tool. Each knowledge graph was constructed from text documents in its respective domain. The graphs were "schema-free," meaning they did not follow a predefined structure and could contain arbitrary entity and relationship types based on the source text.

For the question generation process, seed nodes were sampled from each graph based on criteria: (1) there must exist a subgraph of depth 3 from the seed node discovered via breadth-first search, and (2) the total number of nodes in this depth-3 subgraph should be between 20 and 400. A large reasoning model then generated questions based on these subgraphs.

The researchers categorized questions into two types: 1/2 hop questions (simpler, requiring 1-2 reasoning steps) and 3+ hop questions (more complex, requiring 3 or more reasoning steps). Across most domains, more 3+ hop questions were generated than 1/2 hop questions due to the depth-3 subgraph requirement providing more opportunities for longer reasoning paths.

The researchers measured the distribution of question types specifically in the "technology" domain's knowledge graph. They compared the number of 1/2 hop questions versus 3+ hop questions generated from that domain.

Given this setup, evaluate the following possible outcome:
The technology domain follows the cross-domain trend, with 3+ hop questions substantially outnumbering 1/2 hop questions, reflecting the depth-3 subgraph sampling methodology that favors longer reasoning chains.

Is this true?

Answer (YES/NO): NO